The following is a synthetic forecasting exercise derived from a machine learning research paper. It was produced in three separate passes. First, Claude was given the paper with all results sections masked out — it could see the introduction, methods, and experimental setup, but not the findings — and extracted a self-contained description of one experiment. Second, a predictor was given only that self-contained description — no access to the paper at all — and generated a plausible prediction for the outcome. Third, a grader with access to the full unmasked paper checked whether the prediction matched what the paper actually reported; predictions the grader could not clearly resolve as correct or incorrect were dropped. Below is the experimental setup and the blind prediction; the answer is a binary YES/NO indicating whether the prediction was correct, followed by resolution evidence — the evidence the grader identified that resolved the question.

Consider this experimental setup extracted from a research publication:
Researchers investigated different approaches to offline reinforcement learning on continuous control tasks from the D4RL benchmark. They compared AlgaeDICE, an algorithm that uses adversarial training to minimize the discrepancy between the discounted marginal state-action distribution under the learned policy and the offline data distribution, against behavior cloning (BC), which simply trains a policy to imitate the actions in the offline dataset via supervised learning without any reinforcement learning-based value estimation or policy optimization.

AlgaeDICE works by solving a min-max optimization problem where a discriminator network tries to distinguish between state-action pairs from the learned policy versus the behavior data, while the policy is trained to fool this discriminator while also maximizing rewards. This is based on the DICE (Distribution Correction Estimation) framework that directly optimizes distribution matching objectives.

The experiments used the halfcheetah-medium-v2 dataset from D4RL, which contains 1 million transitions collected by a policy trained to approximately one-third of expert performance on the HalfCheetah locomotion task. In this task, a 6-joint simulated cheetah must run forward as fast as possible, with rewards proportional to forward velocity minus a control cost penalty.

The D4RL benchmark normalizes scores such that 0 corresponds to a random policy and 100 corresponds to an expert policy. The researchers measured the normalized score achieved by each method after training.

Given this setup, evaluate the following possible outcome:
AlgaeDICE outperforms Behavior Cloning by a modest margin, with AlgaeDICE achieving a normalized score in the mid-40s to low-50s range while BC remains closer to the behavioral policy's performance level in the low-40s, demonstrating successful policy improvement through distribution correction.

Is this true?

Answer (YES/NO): NO